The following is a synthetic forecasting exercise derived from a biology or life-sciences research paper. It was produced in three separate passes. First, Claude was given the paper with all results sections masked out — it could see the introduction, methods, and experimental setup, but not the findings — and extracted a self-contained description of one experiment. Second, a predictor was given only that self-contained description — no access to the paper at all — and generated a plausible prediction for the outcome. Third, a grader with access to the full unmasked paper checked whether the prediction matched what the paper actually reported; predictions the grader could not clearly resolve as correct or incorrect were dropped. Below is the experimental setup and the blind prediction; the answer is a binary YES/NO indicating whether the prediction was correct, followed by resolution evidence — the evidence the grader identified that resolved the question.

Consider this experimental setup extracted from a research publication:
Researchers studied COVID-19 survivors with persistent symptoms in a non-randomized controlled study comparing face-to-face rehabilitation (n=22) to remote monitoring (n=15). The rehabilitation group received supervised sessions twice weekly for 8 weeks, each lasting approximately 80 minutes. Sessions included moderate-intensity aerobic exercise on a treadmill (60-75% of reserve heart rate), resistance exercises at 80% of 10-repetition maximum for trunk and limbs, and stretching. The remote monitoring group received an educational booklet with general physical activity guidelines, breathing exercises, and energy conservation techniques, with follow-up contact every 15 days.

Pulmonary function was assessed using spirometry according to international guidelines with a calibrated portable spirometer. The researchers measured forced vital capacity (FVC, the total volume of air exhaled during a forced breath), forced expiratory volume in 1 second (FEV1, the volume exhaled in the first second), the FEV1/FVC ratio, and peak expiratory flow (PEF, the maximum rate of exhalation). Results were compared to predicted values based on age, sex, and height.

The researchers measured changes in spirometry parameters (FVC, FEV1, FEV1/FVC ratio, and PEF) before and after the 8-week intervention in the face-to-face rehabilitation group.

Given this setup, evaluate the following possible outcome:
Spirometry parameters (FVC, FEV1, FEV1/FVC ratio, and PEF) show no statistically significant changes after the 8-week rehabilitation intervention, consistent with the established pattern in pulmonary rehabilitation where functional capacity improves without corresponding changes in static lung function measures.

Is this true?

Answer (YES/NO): NO